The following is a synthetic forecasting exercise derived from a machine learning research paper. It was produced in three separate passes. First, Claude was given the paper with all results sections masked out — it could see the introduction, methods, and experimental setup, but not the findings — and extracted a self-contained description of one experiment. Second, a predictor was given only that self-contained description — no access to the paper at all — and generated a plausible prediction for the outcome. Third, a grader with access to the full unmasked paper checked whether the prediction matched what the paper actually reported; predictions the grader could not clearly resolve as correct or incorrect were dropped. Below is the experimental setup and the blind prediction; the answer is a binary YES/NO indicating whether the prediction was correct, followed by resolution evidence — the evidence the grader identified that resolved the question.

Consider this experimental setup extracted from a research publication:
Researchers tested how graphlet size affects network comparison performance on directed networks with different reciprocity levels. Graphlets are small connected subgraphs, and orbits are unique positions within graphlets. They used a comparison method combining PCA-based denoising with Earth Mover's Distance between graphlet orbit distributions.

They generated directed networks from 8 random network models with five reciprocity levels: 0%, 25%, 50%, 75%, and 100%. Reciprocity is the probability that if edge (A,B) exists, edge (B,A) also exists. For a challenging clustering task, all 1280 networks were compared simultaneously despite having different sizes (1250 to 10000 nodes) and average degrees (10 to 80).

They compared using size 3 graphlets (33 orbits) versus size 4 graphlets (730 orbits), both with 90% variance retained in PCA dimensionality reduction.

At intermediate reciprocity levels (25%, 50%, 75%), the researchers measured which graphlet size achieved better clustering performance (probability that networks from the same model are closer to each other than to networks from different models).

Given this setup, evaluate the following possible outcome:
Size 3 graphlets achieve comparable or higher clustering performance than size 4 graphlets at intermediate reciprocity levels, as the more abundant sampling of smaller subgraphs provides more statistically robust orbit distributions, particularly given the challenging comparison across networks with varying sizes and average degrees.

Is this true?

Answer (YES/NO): YES